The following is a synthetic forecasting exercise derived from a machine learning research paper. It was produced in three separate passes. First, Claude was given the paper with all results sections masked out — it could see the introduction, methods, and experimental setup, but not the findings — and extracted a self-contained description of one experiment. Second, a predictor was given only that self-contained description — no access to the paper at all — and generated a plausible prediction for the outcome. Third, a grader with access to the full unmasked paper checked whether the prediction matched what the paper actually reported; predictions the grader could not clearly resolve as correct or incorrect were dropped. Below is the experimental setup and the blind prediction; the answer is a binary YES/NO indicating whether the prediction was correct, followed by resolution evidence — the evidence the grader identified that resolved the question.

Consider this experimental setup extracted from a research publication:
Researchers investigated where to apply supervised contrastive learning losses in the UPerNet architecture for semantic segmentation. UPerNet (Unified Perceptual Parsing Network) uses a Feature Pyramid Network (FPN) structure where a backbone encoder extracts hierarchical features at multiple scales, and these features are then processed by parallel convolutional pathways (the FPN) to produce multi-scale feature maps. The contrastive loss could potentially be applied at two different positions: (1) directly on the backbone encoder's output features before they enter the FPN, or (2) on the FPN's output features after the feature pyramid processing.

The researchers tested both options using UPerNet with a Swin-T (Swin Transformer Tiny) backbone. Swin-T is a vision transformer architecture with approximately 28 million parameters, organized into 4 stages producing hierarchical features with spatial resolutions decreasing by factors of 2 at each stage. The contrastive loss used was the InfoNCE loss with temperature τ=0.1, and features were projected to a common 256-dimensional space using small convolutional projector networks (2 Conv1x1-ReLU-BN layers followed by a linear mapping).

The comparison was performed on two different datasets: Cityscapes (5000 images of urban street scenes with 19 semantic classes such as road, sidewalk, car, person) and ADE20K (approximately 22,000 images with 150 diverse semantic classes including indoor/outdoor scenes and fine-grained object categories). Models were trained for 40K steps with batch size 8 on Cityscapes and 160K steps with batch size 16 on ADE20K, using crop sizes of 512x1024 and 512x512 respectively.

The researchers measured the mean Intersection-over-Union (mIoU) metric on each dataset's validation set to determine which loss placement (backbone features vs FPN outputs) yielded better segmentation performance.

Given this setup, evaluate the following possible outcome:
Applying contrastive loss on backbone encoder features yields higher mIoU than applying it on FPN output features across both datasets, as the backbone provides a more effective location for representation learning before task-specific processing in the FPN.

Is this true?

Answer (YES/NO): NO